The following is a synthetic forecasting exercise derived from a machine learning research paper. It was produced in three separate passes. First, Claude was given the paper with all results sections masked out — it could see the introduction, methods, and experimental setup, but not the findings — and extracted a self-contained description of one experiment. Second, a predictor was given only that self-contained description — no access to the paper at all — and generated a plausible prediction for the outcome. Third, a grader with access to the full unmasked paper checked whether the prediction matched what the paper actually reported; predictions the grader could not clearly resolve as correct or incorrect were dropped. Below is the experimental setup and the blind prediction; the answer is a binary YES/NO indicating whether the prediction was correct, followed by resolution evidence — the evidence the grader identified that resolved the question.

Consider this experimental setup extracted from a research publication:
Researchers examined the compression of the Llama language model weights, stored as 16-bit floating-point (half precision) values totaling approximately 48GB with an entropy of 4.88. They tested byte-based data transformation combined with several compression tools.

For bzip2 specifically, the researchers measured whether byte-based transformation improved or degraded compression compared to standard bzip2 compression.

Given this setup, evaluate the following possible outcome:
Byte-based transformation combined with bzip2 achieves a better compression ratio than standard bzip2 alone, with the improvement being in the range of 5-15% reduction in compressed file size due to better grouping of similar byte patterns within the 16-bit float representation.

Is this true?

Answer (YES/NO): NO